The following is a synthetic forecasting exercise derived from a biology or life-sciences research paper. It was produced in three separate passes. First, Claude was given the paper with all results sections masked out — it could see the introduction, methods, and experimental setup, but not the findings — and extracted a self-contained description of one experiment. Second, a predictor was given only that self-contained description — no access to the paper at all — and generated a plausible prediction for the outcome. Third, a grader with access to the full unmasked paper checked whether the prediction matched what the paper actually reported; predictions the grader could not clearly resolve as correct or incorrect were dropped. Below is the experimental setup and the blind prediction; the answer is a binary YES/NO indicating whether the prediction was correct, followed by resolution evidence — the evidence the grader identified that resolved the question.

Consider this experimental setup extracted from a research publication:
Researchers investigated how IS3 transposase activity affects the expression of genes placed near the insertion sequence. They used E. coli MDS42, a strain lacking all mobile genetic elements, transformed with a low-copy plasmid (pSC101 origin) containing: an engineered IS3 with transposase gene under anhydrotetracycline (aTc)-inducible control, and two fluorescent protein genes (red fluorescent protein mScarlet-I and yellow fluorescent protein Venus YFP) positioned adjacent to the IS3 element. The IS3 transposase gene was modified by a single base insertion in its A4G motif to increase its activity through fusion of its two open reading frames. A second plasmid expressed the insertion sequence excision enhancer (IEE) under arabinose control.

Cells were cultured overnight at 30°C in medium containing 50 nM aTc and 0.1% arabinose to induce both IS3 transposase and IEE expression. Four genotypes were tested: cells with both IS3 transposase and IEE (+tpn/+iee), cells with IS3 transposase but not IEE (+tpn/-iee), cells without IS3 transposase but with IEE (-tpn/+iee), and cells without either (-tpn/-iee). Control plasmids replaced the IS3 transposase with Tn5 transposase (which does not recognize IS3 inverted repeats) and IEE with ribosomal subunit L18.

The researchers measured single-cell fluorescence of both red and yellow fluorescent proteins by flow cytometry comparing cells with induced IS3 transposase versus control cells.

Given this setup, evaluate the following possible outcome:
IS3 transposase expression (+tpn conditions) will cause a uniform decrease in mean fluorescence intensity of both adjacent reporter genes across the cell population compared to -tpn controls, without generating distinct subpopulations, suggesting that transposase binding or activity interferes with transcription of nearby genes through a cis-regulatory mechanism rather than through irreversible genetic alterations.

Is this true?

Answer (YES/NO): NO